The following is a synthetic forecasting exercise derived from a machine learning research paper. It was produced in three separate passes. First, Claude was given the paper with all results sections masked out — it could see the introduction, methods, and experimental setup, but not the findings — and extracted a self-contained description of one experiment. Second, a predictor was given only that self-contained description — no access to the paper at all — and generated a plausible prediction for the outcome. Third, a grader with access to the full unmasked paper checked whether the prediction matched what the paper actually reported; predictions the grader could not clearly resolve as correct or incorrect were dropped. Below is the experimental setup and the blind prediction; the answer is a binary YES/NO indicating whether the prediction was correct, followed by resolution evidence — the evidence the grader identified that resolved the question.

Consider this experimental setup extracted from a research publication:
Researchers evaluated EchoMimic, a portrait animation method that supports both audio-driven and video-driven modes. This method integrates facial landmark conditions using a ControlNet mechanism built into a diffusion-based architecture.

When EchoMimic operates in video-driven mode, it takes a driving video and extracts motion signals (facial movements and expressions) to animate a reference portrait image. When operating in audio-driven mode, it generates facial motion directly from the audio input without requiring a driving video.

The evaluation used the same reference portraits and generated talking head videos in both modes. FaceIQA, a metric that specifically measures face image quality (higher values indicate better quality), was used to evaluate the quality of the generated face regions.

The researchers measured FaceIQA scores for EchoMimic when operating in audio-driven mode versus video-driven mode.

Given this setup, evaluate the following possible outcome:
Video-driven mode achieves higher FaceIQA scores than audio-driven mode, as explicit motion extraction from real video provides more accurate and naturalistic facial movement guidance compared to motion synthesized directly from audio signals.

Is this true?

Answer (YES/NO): NO